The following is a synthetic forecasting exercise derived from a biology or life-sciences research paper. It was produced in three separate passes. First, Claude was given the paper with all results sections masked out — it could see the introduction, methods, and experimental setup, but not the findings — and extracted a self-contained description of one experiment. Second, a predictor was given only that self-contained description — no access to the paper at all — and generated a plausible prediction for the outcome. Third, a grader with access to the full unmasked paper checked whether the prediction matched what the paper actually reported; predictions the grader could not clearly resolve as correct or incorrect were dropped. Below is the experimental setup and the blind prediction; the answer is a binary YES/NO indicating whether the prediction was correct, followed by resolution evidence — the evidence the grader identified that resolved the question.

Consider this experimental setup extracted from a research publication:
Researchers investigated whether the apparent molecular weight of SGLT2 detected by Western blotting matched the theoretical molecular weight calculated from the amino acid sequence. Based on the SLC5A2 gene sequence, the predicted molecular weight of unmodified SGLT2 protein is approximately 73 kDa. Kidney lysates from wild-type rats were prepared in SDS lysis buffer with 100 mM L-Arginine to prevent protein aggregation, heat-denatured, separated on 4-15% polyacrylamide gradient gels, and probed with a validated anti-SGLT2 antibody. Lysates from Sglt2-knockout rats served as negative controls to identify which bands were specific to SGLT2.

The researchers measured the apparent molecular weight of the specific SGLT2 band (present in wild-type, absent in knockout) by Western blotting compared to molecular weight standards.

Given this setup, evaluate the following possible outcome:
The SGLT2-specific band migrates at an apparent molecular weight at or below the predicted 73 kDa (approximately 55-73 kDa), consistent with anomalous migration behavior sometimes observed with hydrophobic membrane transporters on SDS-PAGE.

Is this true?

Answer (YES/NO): YES